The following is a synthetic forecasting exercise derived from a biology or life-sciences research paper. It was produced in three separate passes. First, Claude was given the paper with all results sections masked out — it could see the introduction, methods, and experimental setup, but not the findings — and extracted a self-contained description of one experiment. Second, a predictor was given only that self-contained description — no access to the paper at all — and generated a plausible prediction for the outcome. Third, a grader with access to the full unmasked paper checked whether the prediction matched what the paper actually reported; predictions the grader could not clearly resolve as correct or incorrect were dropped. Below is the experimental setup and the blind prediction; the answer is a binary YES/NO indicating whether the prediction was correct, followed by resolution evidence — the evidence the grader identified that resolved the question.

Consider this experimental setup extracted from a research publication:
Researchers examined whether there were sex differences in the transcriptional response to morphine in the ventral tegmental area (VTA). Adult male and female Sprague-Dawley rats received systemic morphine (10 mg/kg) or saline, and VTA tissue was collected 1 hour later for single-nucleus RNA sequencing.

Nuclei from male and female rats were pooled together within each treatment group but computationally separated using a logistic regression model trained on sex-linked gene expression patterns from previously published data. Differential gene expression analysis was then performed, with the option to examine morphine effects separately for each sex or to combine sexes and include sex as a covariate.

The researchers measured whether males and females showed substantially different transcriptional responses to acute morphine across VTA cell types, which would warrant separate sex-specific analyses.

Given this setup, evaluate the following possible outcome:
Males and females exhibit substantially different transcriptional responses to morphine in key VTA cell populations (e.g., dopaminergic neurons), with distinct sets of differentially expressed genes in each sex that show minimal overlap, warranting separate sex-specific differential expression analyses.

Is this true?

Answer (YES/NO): NO